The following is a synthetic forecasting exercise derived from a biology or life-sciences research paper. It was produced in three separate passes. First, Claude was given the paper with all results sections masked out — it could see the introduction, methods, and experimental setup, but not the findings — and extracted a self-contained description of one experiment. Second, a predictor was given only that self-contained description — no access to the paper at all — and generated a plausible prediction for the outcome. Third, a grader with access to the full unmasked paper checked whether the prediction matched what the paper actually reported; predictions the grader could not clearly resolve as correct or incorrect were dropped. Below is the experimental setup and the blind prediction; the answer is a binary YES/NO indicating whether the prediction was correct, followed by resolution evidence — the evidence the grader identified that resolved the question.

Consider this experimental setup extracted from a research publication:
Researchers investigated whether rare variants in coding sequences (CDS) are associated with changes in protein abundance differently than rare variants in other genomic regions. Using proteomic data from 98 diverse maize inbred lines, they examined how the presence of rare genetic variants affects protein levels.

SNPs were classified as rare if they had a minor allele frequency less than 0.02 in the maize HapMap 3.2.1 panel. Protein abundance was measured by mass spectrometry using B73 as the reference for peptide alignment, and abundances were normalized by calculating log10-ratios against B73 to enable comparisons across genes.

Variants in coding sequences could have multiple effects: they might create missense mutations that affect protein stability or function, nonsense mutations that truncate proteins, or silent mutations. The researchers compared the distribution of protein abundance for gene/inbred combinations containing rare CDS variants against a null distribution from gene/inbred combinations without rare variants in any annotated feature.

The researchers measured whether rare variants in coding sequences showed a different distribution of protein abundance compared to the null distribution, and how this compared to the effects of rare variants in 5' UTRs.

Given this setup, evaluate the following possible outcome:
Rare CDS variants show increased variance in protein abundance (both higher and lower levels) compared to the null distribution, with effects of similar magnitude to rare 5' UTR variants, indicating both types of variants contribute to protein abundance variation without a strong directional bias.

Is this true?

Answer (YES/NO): NO